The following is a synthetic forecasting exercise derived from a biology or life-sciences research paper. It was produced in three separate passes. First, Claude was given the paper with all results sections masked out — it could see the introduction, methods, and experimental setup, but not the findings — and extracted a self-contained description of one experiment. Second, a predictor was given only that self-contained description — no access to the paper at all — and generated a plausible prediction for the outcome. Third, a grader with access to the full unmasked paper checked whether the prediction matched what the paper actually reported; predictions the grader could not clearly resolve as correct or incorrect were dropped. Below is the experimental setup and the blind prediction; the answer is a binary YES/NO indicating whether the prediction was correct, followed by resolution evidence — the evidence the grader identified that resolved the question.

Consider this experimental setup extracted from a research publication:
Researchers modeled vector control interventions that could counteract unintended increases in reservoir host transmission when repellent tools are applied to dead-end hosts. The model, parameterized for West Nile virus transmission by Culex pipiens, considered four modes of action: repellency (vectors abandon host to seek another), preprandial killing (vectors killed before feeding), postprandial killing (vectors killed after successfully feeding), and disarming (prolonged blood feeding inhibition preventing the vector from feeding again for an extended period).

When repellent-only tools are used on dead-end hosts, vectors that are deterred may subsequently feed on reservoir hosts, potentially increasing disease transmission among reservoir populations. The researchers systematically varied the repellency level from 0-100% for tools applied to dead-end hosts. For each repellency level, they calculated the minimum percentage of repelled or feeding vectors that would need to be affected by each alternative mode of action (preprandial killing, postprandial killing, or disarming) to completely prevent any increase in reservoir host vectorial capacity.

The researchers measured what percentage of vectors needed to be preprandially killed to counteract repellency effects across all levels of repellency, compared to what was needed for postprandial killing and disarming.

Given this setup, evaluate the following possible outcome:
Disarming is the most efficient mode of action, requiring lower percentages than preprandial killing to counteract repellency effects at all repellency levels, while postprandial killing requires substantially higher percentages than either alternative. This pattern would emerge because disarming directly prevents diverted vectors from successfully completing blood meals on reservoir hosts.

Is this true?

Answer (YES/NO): NO